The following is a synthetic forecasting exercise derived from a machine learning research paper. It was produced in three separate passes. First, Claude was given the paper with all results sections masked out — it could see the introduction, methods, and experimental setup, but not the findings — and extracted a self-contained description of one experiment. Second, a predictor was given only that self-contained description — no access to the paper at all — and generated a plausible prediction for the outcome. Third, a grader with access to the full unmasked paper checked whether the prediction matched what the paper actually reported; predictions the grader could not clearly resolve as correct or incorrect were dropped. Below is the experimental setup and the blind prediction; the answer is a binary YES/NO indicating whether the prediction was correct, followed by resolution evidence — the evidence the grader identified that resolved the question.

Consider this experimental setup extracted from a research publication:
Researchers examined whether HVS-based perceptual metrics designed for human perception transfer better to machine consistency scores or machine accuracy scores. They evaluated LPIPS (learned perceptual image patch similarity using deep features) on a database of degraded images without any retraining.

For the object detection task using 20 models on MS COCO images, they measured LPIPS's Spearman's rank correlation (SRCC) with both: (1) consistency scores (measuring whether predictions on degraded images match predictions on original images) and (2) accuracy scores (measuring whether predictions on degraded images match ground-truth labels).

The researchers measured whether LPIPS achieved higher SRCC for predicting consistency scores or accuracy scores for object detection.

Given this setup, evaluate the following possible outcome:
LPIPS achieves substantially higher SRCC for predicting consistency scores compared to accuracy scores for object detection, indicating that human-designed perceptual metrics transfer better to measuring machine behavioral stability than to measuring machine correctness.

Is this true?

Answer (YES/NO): YES